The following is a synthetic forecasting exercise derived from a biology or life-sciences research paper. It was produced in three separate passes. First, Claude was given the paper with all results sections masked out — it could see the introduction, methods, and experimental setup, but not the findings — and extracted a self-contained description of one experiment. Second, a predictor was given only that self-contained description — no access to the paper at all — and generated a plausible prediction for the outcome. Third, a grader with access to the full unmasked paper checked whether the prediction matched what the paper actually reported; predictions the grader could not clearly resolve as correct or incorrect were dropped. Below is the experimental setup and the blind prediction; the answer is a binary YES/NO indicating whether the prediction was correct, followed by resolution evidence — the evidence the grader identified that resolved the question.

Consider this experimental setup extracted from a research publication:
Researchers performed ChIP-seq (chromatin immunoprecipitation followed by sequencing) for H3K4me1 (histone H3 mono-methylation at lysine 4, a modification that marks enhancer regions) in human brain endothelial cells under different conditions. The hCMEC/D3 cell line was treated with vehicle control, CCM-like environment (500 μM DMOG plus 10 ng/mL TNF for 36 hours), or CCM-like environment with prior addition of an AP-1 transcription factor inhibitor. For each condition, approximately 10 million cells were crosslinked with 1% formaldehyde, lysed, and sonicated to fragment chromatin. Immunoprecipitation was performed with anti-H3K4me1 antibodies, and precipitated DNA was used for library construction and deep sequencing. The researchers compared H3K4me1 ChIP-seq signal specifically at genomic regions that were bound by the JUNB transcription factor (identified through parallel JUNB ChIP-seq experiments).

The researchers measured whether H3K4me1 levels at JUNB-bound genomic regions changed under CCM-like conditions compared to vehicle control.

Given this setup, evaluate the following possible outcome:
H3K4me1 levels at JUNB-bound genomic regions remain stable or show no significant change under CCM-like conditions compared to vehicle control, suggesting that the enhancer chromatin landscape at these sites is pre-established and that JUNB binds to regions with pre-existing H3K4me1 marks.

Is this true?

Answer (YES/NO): YES